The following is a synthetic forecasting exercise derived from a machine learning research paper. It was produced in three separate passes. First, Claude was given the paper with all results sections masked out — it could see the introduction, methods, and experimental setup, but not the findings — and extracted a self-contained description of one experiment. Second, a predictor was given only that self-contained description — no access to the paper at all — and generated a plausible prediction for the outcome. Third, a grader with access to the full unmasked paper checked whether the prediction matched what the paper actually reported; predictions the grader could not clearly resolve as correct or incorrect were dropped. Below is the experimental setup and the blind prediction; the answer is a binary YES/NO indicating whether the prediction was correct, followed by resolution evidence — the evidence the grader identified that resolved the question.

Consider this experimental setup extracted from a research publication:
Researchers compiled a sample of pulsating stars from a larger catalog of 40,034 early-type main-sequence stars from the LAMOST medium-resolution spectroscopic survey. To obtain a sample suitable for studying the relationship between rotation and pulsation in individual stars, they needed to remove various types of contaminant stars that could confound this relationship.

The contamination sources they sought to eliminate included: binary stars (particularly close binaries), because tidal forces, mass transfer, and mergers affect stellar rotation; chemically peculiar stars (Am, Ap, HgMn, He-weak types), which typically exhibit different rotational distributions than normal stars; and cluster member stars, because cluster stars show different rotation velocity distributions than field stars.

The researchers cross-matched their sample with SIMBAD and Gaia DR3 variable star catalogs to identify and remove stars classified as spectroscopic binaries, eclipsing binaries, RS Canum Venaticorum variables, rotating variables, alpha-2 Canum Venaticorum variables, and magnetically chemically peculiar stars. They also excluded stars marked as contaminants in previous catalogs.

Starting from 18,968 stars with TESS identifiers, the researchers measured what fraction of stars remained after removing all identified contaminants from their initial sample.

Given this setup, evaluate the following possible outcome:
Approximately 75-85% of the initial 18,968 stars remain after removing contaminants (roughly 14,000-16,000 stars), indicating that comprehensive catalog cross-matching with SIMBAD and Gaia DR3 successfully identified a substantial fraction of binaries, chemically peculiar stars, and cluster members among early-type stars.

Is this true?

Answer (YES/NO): YES